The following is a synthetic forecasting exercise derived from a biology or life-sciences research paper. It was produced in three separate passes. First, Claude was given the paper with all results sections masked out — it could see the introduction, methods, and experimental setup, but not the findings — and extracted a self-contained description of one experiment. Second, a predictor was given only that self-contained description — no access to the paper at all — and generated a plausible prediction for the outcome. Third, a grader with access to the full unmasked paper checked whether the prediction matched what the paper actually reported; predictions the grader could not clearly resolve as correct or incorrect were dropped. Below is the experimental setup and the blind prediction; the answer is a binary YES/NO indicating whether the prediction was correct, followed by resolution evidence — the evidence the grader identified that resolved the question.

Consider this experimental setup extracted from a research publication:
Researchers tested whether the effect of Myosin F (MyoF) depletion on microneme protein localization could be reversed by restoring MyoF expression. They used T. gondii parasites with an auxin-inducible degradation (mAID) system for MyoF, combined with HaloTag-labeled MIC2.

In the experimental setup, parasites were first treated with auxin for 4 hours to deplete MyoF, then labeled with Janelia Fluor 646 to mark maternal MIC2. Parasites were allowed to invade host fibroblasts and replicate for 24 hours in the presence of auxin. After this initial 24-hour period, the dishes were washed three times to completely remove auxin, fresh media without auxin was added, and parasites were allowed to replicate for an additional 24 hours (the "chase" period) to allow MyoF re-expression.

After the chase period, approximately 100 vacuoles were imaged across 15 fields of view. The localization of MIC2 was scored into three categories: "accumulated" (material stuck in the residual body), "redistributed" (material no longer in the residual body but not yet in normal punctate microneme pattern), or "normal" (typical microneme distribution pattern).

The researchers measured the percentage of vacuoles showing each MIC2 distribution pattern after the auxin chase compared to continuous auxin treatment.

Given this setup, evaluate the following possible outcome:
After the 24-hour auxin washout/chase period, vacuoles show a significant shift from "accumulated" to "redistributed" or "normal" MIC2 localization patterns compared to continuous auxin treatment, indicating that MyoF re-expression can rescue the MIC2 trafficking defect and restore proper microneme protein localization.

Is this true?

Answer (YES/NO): YES